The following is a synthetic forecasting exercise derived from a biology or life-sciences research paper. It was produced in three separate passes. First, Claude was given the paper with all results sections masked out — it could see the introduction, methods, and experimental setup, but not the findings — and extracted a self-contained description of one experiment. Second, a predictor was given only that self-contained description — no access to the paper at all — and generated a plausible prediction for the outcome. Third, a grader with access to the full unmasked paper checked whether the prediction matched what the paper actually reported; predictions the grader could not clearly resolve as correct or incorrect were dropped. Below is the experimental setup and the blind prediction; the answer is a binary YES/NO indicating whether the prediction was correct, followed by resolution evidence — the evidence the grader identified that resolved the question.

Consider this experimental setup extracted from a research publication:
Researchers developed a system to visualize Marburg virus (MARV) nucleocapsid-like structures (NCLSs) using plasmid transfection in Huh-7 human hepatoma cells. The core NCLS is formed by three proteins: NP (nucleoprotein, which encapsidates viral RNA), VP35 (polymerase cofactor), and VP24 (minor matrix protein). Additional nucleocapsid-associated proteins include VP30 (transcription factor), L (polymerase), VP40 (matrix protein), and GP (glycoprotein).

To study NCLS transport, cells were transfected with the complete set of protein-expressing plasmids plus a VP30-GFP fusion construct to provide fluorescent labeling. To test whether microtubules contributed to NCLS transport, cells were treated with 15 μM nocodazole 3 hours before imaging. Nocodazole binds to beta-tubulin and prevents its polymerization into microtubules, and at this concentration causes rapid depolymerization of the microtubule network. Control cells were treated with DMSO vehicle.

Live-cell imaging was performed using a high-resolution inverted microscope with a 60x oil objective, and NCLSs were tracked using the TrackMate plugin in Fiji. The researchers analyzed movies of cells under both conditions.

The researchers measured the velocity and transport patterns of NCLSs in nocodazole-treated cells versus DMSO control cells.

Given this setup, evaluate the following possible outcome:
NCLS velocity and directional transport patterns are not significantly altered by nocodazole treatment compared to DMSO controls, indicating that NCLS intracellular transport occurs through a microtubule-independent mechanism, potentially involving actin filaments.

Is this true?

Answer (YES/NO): YES